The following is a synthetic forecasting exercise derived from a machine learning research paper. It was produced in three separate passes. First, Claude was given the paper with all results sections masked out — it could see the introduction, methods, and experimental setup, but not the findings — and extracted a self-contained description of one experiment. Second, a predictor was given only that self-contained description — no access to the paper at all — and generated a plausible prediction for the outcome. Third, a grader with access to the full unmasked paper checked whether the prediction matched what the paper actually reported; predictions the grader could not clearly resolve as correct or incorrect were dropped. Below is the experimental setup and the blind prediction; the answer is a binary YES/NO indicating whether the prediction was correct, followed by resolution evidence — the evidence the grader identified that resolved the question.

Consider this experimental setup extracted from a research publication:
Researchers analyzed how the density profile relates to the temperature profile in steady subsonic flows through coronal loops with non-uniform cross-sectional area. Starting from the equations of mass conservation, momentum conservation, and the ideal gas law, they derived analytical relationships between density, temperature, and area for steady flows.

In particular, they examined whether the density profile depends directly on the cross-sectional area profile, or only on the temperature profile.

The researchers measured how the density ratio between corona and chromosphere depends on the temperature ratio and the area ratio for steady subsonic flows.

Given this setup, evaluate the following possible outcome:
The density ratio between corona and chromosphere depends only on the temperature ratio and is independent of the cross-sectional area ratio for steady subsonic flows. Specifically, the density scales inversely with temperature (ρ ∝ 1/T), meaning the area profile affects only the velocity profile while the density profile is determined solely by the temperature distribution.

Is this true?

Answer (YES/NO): YES